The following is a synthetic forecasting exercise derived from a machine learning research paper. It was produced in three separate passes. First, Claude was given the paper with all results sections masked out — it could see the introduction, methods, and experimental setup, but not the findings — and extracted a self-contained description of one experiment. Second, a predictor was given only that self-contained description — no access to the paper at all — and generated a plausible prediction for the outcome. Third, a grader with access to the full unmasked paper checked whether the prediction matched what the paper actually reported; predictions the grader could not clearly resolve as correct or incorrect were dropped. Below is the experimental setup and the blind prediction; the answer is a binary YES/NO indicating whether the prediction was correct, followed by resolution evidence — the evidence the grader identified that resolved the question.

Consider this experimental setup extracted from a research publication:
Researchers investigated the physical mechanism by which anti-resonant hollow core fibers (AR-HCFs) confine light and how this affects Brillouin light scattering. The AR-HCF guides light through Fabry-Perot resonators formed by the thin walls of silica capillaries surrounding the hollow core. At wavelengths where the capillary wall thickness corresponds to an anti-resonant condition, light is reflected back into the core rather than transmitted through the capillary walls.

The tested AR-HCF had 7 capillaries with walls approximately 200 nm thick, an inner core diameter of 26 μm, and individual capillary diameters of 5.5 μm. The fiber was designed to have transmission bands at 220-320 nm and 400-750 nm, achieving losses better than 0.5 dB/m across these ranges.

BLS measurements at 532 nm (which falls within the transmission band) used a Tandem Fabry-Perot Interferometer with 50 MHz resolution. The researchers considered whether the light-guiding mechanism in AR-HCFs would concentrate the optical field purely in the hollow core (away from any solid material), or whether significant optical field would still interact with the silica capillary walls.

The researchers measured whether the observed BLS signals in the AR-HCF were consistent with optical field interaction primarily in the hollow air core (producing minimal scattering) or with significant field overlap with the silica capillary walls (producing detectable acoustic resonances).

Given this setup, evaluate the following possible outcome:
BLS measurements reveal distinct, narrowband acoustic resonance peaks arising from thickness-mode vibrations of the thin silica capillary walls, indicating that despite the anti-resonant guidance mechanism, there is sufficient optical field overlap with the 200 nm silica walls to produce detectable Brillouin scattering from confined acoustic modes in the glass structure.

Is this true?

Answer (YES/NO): YES